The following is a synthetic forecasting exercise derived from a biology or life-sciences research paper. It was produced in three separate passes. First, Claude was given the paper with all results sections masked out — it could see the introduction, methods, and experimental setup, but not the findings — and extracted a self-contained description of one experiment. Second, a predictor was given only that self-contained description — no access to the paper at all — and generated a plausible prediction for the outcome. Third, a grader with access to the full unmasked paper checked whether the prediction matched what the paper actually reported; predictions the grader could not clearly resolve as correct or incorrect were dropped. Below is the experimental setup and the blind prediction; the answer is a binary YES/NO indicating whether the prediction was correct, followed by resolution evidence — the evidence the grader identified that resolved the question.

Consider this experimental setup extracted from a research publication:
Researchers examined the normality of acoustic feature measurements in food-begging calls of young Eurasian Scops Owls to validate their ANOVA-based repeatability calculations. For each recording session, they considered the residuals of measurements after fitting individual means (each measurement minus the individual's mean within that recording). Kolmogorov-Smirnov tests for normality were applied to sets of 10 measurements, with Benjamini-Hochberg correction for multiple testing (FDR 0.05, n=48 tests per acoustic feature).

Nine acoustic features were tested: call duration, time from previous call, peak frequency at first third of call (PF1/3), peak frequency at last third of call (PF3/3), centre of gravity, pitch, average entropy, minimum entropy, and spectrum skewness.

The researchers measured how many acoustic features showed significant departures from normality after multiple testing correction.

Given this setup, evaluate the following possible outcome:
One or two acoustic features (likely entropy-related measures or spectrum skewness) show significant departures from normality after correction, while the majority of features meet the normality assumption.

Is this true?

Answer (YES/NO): NO